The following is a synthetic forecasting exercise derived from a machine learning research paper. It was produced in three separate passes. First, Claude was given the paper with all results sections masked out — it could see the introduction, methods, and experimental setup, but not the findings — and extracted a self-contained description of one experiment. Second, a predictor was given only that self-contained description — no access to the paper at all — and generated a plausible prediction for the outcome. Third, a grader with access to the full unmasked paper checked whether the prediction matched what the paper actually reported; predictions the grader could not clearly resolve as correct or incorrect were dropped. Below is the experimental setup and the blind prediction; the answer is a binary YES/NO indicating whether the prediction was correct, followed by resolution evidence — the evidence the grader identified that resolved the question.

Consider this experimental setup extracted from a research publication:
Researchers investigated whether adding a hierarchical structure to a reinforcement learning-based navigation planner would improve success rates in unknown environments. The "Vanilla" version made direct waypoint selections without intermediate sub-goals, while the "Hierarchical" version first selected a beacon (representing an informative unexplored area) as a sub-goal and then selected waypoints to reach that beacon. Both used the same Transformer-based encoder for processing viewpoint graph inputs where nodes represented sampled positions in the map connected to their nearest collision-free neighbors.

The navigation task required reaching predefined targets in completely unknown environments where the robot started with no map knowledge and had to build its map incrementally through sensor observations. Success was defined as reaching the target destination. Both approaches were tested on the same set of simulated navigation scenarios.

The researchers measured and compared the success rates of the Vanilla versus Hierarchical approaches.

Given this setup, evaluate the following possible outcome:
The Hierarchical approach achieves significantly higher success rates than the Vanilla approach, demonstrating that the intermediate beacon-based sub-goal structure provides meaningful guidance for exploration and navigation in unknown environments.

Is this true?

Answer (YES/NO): NO